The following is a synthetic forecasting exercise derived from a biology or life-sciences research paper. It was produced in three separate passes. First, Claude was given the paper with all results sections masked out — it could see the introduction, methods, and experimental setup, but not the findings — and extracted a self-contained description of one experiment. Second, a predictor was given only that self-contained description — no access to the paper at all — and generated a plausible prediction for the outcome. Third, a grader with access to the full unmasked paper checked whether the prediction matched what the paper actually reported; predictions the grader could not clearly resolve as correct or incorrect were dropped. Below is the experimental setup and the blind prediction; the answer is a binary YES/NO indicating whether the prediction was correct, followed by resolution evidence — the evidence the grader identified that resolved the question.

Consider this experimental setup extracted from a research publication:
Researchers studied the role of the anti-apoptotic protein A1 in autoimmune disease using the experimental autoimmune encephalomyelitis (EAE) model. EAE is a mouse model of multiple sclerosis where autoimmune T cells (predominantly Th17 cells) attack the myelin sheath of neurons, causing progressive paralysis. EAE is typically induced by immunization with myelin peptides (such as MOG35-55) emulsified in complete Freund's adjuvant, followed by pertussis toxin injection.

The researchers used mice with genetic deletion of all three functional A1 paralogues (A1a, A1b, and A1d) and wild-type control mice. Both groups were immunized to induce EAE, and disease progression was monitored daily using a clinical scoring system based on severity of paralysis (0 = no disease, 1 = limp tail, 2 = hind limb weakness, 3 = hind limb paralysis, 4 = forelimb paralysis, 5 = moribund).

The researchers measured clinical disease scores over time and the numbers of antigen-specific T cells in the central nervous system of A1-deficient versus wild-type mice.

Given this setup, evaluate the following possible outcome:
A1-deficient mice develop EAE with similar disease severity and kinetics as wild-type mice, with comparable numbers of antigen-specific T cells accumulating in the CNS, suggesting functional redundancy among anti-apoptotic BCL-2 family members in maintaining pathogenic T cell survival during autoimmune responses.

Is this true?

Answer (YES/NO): NO